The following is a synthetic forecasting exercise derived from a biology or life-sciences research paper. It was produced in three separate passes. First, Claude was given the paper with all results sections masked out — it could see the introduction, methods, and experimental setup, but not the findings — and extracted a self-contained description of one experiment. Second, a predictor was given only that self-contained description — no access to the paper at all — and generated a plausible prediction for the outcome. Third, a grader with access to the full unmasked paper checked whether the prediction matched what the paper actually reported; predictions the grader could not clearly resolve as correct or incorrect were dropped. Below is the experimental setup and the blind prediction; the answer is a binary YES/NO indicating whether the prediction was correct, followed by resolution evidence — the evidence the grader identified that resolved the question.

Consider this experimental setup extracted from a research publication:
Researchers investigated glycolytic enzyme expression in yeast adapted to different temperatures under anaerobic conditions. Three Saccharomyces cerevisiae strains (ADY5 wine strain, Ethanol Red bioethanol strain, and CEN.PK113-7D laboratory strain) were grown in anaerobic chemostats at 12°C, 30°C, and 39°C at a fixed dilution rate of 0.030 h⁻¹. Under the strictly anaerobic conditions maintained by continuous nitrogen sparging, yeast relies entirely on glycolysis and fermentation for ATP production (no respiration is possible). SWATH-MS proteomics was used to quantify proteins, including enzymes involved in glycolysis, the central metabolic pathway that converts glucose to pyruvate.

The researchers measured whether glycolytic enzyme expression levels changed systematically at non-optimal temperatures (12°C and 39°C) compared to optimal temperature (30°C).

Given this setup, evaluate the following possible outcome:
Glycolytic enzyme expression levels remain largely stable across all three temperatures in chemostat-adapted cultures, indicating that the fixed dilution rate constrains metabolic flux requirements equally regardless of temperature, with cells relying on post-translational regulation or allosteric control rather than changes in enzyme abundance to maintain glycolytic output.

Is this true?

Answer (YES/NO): NO